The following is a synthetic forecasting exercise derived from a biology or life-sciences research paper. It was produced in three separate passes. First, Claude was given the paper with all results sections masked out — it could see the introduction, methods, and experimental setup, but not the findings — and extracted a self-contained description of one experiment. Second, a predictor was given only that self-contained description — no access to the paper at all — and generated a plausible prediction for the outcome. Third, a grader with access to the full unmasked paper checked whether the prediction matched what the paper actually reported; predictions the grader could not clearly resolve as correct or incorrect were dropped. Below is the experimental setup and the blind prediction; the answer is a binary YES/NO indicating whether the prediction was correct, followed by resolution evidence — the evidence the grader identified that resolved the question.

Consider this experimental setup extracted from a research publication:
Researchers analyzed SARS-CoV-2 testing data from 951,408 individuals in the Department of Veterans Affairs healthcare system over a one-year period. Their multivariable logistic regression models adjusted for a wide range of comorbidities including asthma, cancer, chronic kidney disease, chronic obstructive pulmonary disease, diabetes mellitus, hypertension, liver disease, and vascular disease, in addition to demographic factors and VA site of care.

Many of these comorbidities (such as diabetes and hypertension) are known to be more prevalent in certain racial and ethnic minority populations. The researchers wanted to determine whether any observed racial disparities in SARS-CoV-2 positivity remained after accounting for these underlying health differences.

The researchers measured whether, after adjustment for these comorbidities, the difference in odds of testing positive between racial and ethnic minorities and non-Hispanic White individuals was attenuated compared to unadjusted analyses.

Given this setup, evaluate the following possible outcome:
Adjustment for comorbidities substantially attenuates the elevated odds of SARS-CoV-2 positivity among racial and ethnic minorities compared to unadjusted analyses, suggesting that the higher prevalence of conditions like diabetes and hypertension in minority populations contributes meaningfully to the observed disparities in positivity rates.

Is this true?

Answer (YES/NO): NO